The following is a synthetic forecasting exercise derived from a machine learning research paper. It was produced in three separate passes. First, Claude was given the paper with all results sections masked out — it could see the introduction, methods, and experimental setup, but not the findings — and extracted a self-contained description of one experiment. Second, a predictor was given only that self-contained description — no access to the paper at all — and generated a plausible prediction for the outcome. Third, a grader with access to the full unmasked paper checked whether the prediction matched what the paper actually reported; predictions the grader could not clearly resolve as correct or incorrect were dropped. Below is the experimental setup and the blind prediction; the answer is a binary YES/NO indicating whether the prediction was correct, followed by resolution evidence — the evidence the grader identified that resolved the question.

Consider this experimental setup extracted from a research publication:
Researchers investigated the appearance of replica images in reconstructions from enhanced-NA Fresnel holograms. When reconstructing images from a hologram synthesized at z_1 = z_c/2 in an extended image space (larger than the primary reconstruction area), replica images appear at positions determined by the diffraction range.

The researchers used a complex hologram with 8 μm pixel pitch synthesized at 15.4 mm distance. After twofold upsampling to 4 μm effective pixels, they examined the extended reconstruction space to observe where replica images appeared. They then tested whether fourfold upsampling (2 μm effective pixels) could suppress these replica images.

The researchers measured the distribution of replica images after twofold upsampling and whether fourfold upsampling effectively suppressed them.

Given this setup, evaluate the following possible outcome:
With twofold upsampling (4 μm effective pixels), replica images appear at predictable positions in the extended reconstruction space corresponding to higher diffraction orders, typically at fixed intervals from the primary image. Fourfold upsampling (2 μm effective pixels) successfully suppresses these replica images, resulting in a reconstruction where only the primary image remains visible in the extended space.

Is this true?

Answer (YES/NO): YES